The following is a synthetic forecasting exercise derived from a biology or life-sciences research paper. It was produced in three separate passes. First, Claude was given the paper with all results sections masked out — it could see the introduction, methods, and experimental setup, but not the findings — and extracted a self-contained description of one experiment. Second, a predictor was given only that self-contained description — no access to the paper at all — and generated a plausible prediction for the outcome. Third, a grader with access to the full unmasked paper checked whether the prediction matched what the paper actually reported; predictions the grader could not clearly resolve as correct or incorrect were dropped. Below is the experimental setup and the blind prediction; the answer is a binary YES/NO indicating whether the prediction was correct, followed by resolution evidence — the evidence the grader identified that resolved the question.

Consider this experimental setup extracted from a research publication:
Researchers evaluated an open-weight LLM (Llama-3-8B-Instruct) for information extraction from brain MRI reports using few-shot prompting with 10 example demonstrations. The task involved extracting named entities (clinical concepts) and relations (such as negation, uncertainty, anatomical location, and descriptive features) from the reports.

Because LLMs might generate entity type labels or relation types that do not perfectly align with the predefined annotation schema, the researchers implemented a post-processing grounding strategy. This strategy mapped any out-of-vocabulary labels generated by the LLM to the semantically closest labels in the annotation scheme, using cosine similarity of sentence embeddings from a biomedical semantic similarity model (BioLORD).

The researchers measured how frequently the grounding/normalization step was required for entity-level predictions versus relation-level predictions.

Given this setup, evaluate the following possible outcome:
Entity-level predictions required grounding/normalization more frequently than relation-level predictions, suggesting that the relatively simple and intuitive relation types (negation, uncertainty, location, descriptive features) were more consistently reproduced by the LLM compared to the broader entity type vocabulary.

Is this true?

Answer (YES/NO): YES